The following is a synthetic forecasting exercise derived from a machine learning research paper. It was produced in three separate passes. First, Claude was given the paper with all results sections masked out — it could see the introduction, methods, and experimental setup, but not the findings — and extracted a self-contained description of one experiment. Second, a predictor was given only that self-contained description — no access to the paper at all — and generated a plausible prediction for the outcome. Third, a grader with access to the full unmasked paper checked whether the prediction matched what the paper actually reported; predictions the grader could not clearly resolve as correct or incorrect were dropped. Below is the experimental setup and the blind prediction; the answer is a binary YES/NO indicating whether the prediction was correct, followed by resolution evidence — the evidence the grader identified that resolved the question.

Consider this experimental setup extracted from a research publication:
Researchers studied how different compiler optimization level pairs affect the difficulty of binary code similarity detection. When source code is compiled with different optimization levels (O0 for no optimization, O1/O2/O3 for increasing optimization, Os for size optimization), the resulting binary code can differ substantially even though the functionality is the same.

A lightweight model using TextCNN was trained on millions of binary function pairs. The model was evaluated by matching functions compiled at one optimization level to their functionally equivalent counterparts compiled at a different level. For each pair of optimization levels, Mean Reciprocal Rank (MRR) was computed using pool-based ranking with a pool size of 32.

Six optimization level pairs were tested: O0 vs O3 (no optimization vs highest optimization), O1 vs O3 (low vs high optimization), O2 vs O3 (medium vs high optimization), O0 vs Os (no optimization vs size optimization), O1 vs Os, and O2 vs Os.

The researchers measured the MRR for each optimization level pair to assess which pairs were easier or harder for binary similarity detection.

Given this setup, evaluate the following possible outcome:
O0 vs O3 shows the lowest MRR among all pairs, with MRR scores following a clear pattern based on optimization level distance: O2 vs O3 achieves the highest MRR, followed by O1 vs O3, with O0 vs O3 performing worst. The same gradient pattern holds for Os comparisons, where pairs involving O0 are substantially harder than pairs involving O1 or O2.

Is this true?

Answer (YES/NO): NO